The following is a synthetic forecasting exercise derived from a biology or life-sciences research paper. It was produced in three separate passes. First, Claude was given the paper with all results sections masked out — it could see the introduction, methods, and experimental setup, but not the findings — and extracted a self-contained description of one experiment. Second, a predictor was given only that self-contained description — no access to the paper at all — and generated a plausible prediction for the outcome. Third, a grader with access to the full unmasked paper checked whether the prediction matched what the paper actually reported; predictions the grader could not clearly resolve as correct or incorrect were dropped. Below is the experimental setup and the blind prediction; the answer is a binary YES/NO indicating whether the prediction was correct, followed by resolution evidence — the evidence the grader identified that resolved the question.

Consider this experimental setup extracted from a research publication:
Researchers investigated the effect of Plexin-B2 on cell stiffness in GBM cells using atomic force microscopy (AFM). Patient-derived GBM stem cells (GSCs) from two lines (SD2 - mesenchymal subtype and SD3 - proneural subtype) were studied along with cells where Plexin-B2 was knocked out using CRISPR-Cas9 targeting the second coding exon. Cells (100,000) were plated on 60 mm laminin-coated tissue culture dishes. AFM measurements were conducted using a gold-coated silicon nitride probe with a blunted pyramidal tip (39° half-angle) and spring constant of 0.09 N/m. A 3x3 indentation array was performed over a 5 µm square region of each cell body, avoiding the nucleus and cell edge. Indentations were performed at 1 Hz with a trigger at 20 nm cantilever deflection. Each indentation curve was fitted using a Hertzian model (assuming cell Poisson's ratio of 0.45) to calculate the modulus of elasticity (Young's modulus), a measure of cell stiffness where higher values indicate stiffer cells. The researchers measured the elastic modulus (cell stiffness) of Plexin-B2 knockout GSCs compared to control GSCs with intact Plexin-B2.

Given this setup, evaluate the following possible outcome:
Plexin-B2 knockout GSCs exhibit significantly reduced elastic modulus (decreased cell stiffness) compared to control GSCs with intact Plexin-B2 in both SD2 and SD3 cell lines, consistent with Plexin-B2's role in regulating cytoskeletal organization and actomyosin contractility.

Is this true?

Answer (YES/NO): YES